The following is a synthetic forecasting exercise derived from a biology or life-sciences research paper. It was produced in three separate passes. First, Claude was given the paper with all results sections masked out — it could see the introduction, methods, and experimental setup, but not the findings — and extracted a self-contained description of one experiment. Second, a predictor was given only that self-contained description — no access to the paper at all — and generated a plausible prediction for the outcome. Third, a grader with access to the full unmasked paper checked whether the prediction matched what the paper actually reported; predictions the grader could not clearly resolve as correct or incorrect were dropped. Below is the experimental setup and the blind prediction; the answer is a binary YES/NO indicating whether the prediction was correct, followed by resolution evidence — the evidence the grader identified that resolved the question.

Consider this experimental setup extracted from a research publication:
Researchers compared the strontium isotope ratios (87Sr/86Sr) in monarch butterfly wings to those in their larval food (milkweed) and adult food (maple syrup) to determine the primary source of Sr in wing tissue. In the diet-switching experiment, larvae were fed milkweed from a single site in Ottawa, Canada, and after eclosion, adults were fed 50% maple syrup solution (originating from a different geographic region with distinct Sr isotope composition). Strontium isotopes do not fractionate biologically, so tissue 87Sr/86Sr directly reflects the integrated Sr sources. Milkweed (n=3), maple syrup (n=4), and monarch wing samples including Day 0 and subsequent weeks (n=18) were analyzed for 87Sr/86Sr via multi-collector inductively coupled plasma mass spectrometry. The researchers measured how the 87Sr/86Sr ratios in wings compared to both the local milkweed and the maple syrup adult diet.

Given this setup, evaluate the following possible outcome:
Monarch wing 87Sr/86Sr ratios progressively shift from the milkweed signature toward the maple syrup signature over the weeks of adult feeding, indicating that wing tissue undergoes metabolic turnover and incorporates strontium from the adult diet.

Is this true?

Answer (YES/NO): NO